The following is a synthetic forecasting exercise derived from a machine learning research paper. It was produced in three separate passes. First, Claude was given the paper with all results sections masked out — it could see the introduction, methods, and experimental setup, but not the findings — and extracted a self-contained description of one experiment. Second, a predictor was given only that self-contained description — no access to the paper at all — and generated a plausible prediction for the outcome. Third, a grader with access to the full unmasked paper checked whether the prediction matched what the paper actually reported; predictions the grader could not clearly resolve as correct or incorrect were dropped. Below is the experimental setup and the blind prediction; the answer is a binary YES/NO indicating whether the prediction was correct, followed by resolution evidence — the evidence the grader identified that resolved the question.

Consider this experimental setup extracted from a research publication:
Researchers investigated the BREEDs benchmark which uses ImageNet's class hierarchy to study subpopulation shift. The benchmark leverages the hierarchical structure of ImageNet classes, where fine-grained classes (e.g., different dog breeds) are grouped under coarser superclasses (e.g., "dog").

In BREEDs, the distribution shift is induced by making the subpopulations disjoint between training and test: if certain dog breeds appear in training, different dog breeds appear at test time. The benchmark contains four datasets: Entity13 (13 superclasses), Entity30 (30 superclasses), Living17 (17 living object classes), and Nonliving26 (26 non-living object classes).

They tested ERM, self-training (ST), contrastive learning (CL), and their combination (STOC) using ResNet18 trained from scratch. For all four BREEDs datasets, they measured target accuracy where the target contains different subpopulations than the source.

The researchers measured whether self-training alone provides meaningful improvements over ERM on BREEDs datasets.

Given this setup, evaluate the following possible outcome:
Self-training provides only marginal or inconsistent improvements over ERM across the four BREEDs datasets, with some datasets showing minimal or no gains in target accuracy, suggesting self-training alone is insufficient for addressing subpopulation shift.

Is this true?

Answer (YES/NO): NO